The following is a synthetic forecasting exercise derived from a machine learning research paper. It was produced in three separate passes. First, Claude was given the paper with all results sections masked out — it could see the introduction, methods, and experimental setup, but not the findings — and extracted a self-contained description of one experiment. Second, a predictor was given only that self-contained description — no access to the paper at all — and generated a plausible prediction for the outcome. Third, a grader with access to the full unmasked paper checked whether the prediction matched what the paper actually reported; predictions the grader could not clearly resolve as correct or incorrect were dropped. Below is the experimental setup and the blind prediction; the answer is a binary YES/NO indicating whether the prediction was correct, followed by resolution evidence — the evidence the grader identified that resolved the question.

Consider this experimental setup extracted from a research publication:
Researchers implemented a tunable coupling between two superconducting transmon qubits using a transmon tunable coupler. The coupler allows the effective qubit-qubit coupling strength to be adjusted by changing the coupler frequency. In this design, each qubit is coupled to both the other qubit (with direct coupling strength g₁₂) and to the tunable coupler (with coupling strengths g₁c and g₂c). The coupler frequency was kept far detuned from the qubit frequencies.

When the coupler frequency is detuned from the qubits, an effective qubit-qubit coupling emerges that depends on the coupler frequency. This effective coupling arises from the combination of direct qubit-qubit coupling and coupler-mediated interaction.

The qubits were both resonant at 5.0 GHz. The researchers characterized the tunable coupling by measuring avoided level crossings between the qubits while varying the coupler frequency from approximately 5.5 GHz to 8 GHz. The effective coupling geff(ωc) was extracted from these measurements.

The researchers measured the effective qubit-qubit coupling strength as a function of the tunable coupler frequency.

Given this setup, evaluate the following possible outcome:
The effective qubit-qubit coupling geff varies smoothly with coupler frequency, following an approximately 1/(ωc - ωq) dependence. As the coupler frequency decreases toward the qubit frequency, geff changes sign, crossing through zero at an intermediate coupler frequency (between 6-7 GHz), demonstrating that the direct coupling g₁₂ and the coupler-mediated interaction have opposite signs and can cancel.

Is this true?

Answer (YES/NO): NO